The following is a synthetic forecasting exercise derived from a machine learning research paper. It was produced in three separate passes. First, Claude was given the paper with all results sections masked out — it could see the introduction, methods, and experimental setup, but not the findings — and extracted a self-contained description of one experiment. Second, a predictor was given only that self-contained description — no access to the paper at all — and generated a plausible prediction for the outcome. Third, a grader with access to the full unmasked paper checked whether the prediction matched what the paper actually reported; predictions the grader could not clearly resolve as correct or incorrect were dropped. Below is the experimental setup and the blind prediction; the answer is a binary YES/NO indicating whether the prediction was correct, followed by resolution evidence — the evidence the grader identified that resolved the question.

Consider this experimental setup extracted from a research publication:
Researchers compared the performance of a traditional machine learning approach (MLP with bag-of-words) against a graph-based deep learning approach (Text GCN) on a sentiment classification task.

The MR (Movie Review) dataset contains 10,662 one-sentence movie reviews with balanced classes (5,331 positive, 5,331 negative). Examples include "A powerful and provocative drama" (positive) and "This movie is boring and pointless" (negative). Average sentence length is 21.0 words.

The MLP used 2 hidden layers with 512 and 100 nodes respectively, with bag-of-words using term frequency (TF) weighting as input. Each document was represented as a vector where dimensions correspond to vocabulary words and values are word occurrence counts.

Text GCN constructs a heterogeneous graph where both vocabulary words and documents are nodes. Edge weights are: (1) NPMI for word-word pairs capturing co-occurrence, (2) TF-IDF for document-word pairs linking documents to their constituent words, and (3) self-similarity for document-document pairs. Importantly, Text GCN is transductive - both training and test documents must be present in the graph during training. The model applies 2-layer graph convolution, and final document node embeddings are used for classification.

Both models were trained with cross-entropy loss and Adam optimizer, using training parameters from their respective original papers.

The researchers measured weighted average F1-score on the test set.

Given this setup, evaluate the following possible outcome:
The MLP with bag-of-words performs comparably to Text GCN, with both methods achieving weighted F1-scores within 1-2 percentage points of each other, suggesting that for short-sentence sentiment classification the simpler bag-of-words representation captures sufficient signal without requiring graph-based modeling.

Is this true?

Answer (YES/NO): YES